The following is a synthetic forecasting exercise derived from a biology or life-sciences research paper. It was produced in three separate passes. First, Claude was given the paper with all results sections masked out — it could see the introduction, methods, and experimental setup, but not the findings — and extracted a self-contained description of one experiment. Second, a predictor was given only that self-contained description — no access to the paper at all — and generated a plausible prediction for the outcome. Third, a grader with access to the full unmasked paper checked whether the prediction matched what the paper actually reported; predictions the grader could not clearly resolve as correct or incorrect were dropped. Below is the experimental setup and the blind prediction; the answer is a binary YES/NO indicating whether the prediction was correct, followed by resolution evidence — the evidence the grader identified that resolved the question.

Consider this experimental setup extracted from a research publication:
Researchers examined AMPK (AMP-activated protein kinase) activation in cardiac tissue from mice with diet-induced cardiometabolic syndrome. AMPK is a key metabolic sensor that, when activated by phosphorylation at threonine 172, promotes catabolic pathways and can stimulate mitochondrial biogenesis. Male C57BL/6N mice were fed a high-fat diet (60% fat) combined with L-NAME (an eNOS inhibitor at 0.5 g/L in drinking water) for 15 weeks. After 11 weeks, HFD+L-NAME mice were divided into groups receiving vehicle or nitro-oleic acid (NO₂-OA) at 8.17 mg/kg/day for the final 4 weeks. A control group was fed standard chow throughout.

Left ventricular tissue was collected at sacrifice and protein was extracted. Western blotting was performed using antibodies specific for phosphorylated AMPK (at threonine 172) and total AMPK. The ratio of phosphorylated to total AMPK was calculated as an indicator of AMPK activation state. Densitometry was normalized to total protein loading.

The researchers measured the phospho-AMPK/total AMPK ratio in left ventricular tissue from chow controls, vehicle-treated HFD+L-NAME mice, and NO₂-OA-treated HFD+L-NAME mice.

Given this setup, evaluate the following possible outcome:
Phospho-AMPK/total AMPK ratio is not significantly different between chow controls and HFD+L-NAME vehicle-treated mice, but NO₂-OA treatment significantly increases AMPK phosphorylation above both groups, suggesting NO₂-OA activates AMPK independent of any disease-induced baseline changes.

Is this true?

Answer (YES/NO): YES